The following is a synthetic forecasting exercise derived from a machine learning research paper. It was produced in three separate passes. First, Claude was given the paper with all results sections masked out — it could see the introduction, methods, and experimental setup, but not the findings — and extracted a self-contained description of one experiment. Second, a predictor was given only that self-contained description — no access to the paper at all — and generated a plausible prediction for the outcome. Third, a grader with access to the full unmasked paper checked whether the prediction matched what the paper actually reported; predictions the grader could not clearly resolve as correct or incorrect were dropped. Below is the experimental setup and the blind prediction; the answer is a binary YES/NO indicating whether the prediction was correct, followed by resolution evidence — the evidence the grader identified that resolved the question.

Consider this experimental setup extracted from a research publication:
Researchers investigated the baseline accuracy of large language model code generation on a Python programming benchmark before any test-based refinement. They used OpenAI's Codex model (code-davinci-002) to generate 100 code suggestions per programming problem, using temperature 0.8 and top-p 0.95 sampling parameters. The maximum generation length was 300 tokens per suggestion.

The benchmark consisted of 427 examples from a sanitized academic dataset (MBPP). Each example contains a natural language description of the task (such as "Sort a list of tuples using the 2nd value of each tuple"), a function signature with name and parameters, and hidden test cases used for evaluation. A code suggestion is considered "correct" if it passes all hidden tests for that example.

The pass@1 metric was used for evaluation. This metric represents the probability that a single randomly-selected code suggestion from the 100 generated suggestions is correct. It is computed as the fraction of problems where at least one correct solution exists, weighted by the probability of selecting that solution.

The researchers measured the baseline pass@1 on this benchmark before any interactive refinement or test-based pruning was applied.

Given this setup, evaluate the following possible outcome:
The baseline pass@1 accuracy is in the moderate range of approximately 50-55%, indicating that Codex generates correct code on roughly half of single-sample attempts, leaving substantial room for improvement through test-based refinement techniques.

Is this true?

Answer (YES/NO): NO